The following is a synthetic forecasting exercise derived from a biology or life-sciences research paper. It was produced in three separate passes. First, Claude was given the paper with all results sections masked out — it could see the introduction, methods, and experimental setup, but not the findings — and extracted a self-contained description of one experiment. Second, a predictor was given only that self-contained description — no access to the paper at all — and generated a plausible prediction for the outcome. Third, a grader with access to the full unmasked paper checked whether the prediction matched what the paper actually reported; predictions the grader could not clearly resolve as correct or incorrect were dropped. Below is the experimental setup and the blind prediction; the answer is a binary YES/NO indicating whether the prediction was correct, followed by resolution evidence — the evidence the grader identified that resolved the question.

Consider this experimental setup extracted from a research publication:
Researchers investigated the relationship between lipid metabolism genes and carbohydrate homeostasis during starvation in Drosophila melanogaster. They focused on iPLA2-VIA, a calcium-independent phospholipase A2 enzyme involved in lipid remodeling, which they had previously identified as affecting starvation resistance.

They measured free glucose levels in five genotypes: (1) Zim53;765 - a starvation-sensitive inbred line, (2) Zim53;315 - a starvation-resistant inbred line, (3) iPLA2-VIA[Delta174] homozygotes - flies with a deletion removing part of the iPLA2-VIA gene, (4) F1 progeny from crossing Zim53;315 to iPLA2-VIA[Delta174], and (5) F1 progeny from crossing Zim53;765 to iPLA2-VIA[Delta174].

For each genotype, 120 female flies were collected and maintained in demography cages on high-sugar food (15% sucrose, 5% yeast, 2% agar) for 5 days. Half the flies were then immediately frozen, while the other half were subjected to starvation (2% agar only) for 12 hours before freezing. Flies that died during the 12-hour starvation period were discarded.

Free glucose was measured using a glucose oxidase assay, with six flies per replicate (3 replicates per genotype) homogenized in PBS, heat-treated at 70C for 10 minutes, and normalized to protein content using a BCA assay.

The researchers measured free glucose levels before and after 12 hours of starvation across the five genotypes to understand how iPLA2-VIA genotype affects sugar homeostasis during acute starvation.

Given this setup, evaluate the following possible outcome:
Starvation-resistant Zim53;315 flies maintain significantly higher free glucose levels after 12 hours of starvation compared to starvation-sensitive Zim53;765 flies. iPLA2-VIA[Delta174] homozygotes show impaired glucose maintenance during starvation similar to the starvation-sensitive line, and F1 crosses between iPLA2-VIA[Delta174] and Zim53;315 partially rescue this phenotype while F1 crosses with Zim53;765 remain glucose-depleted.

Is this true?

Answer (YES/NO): NO